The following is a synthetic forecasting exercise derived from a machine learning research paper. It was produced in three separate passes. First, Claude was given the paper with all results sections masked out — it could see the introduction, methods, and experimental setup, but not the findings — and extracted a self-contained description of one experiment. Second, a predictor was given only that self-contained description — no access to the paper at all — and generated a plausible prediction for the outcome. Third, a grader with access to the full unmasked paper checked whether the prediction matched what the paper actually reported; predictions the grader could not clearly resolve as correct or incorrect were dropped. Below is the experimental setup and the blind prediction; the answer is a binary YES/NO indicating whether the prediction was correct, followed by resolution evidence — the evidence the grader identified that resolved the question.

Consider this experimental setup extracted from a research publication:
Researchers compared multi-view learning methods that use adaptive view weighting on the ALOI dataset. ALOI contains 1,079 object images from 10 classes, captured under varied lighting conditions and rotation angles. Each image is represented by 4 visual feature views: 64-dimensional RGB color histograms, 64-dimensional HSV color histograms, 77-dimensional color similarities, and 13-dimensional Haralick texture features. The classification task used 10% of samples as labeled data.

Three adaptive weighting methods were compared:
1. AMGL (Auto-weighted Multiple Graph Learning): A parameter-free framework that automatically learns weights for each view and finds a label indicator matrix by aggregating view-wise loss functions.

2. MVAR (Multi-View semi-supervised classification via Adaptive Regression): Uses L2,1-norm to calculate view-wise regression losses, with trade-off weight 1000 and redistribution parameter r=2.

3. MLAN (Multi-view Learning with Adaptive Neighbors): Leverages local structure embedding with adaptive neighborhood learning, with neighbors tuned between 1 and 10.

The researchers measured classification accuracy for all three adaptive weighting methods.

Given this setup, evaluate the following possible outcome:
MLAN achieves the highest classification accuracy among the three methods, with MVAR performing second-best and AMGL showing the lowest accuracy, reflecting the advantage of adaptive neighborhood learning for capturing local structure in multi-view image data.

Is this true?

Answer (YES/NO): NO